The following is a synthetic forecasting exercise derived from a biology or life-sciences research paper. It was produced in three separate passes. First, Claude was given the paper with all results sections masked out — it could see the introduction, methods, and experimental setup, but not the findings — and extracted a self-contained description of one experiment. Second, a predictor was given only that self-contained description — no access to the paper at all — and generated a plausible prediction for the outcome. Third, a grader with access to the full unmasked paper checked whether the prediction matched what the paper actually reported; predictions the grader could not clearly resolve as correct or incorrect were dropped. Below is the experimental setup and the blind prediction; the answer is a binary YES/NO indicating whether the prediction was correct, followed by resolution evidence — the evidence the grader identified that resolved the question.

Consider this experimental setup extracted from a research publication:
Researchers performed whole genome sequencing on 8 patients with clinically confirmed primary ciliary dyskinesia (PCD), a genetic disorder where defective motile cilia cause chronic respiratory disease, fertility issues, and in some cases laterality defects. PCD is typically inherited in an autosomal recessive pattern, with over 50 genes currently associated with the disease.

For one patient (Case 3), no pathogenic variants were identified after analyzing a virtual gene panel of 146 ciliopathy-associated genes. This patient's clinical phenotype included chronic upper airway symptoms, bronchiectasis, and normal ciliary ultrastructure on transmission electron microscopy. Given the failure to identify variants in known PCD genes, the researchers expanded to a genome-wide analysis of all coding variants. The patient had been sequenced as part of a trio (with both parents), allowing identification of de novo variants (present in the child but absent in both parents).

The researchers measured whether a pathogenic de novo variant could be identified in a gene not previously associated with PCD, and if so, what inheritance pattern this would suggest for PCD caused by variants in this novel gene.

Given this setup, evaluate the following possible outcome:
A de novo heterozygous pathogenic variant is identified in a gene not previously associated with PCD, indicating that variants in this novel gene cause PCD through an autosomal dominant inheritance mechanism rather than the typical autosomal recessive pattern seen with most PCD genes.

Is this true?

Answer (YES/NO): YES